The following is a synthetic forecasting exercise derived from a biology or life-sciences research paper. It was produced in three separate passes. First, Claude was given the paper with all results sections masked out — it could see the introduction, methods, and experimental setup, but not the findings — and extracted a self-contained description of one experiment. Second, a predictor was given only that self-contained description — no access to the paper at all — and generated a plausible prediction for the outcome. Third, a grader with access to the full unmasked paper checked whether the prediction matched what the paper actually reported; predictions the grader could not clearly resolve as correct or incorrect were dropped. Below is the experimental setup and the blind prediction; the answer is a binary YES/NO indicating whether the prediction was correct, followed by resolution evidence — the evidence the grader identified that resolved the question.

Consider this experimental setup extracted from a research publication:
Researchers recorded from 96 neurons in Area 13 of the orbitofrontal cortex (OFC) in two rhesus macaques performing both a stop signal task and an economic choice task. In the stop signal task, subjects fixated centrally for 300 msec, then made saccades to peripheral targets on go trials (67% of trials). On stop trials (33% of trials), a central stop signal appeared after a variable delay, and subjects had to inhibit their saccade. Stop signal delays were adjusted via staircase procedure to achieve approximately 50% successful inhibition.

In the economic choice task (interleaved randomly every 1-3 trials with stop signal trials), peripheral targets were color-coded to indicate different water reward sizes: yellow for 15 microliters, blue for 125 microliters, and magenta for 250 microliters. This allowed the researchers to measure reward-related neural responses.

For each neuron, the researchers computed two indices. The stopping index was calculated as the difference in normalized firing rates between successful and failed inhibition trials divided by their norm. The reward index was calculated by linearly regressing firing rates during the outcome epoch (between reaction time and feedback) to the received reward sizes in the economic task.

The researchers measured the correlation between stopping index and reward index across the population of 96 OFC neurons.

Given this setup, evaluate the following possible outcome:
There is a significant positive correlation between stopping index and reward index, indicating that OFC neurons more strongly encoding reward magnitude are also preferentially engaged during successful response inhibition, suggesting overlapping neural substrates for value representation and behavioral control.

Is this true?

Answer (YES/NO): NO